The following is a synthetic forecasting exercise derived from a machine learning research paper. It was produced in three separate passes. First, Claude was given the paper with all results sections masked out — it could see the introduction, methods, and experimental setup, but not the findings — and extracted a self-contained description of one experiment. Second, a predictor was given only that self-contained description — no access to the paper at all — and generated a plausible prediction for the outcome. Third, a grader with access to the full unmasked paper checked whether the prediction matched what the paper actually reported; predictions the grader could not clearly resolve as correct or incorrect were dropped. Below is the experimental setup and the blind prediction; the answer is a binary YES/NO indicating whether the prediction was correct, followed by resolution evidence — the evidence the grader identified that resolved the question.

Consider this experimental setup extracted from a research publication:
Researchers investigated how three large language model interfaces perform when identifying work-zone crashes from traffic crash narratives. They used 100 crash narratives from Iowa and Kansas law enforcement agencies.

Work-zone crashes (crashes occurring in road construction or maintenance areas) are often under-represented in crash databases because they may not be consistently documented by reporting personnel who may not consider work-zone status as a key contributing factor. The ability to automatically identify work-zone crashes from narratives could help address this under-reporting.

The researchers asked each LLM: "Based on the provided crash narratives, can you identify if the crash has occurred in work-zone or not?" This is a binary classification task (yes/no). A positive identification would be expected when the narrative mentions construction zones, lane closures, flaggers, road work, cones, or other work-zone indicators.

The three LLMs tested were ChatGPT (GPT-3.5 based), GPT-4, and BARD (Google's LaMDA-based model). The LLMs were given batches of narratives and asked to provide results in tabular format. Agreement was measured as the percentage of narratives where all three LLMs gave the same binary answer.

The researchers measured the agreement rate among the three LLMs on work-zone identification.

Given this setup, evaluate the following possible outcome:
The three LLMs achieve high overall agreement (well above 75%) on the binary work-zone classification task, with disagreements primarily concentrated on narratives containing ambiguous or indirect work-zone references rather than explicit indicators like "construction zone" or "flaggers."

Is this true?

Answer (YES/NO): YES